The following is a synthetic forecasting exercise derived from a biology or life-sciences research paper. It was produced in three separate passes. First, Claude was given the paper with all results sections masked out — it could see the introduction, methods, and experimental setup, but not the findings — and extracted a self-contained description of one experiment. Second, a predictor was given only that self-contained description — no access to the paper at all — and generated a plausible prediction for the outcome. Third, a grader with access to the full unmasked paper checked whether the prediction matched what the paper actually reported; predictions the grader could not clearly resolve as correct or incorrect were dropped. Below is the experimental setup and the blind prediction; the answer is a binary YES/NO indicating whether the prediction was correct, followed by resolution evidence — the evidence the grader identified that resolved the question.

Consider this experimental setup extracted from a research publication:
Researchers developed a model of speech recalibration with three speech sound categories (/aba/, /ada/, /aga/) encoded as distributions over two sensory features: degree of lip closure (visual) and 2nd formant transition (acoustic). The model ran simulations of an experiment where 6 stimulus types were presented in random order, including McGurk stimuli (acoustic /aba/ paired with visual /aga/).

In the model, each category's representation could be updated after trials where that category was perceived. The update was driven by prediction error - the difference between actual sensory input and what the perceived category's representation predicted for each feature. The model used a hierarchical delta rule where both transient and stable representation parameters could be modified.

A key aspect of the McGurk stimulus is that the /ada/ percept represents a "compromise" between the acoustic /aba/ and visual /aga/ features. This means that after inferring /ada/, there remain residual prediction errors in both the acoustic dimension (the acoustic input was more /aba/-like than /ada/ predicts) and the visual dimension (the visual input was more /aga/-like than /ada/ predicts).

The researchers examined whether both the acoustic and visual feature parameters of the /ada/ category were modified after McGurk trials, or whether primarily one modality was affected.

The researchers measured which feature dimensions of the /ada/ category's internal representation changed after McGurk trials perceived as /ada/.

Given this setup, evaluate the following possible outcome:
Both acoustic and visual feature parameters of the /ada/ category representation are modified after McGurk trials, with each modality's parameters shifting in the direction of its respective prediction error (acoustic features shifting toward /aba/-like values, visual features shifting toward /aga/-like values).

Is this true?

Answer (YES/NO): YES